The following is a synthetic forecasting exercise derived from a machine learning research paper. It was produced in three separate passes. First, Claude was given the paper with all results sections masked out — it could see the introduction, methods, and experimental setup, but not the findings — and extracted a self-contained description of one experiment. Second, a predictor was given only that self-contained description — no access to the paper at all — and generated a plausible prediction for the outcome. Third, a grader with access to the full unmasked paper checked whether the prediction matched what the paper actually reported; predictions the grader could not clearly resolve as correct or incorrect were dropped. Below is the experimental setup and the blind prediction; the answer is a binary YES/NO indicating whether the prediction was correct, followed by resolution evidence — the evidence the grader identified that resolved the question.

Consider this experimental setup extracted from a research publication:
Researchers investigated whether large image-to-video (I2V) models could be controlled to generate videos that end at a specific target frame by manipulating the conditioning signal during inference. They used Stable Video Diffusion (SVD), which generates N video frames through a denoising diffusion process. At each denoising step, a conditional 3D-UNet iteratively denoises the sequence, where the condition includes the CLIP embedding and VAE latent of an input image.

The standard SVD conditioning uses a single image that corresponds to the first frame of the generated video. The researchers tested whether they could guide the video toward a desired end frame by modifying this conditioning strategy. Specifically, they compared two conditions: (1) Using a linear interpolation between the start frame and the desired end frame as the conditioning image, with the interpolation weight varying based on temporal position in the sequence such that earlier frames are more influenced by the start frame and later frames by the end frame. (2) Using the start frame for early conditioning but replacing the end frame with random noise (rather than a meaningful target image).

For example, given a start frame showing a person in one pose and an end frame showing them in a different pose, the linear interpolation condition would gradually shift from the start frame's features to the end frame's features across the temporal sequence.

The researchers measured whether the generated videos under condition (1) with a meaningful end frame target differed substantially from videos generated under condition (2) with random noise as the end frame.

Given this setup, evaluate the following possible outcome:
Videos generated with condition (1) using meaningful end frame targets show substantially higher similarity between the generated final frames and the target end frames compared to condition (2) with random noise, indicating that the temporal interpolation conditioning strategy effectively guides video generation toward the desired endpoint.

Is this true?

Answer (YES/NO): NO